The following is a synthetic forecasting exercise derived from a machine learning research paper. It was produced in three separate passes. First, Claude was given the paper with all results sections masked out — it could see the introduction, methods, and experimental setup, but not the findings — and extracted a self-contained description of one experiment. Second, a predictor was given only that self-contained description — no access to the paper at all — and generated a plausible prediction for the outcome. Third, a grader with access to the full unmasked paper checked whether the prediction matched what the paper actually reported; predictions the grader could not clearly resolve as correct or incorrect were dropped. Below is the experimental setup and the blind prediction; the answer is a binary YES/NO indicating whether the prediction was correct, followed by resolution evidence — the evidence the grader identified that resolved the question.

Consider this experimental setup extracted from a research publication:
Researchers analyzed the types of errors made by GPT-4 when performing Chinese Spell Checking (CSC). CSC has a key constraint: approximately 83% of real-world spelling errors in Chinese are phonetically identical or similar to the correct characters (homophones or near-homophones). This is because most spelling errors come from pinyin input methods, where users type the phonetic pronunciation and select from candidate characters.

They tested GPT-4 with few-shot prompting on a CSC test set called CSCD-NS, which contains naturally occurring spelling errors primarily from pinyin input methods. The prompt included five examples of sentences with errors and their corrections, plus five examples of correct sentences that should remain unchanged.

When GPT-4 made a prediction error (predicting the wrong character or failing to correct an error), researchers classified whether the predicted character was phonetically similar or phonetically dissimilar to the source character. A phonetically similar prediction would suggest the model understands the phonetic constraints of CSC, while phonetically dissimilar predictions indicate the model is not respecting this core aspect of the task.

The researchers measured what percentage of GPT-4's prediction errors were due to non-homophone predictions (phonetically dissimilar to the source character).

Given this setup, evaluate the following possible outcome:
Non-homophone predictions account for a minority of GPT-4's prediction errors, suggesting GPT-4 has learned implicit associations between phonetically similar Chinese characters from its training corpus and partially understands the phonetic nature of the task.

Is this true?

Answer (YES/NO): NO